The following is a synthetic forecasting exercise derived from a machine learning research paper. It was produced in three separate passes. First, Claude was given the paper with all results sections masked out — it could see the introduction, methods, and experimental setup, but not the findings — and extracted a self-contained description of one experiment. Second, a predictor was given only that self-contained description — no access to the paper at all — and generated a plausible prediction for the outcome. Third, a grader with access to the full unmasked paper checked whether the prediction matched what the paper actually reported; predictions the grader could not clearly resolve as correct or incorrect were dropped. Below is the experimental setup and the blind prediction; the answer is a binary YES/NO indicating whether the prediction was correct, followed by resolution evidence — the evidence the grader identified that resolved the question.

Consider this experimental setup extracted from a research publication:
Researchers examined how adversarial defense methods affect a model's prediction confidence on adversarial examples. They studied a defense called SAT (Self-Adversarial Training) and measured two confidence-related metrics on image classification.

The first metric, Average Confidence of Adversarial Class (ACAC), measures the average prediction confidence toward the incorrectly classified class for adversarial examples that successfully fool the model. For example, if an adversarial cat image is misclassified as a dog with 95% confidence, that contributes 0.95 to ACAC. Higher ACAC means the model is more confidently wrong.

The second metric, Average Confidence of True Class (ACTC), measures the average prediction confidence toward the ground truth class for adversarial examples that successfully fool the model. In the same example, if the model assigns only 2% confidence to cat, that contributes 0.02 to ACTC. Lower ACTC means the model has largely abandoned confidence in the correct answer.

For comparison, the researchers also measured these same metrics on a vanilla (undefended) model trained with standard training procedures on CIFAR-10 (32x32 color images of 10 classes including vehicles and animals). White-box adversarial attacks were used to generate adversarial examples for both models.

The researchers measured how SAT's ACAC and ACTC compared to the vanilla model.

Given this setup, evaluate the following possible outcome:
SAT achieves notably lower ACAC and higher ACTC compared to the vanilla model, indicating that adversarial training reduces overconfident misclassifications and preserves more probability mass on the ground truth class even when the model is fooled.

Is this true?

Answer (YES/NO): NO